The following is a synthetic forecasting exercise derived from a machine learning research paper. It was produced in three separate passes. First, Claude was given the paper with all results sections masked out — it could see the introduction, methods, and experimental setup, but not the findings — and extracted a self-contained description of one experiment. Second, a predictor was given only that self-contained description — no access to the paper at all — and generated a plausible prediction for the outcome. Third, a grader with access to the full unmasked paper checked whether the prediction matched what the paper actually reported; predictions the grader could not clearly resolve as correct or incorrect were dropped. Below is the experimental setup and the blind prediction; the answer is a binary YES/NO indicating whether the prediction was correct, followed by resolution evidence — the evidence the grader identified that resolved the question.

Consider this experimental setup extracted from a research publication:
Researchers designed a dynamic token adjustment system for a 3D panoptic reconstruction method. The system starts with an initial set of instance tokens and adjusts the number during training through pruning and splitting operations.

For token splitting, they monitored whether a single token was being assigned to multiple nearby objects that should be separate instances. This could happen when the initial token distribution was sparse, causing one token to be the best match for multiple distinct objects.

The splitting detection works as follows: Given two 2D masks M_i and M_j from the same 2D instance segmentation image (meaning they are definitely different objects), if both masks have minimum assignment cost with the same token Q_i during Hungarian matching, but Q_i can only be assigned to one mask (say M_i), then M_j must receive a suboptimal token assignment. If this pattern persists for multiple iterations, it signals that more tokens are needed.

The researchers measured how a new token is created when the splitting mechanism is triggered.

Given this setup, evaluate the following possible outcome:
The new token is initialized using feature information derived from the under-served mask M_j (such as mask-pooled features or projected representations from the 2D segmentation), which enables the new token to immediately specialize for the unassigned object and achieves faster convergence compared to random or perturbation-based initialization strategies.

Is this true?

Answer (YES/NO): NO